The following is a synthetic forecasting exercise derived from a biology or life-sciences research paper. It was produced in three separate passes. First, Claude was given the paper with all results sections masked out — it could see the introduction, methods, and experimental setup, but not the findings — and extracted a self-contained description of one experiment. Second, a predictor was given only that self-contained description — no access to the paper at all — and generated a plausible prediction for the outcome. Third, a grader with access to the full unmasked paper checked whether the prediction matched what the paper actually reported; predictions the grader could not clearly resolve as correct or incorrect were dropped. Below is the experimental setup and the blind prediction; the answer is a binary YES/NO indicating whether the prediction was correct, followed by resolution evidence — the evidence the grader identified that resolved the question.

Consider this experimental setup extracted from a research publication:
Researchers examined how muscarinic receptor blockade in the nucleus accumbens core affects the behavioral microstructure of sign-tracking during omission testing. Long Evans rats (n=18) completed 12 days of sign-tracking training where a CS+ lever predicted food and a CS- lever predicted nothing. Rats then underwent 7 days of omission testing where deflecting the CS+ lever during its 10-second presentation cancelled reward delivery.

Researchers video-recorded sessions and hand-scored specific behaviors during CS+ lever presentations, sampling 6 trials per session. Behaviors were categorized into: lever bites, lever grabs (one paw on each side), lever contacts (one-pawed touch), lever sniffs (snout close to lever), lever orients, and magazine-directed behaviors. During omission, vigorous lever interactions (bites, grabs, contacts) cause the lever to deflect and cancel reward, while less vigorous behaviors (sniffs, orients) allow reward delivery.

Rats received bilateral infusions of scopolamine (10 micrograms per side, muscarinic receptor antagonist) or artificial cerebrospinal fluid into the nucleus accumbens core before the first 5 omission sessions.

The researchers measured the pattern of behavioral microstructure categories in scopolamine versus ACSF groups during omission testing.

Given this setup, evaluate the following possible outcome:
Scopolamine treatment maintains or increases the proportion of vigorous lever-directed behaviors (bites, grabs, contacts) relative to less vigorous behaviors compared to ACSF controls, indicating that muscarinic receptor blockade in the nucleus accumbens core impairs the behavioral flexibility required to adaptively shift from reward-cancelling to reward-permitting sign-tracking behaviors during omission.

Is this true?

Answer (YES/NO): NO